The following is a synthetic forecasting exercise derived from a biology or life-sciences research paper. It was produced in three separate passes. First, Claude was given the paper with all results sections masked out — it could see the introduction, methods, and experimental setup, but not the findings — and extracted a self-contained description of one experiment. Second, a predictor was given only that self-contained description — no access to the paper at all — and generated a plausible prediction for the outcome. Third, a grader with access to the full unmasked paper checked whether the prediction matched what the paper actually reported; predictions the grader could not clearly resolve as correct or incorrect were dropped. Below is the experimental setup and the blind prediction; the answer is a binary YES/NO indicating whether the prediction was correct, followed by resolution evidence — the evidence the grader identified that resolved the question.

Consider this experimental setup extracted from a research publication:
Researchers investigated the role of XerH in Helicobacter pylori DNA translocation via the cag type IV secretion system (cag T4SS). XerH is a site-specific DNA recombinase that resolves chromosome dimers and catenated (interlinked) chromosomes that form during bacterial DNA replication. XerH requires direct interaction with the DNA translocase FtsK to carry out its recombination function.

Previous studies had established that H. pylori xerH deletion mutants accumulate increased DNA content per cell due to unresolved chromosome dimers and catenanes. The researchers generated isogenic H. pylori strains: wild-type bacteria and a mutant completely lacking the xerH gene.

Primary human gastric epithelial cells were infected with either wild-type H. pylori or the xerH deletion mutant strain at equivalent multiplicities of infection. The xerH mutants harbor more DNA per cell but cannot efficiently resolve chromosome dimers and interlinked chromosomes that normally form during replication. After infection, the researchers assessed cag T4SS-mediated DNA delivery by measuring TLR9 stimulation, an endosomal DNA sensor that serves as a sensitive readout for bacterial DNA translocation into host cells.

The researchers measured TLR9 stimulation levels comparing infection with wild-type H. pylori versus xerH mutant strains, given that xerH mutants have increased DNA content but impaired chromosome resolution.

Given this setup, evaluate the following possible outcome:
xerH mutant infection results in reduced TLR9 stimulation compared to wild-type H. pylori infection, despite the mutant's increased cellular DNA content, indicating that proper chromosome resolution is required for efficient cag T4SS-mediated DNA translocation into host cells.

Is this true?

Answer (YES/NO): YES